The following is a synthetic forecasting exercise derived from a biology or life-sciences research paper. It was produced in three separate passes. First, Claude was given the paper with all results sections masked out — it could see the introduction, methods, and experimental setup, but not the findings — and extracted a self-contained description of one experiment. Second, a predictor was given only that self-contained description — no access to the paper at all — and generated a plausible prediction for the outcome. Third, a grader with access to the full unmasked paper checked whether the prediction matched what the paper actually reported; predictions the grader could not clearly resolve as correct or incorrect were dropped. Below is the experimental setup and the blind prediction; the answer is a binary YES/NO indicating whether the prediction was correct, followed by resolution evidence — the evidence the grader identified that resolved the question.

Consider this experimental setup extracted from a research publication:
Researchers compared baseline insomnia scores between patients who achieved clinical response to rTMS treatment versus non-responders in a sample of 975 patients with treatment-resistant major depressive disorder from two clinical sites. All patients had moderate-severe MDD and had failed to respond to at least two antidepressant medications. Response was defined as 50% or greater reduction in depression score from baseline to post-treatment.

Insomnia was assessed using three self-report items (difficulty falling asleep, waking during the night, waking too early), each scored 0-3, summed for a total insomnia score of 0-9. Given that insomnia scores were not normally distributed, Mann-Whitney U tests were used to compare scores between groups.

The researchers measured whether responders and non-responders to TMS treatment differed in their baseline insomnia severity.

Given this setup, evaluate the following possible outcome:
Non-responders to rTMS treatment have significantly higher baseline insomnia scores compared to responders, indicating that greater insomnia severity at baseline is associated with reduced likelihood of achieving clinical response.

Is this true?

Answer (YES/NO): NO